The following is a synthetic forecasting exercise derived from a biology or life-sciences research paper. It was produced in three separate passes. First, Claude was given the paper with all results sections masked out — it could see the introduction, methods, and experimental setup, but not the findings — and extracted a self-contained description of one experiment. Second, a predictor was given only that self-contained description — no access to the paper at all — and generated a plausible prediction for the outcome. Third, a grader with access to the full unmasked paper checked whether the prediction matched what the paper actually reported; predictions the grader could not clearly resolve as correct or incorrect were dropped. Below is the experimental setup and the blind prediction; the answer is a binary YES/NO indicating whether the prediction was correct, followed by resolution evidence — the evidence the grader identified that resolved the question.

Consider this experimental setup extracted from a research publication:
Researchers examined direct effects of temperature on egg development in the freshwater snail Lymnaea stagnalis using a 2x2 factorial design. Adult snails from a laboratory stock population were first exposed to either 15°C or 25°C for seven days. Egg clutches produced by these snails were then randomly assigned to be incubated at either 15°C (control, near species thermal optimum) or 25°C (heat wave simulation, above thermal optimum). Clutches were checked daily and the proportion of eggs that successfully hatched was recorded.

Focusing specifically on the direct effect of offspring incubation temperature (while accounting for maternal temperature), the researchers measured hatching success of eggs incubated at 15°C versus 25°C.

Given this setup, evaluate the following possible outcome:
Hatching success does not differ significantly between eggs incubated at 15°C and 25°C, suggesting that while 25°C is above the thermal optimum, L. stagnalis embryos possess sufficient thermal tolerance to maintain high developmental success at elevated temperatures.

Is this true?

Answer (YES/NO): NO